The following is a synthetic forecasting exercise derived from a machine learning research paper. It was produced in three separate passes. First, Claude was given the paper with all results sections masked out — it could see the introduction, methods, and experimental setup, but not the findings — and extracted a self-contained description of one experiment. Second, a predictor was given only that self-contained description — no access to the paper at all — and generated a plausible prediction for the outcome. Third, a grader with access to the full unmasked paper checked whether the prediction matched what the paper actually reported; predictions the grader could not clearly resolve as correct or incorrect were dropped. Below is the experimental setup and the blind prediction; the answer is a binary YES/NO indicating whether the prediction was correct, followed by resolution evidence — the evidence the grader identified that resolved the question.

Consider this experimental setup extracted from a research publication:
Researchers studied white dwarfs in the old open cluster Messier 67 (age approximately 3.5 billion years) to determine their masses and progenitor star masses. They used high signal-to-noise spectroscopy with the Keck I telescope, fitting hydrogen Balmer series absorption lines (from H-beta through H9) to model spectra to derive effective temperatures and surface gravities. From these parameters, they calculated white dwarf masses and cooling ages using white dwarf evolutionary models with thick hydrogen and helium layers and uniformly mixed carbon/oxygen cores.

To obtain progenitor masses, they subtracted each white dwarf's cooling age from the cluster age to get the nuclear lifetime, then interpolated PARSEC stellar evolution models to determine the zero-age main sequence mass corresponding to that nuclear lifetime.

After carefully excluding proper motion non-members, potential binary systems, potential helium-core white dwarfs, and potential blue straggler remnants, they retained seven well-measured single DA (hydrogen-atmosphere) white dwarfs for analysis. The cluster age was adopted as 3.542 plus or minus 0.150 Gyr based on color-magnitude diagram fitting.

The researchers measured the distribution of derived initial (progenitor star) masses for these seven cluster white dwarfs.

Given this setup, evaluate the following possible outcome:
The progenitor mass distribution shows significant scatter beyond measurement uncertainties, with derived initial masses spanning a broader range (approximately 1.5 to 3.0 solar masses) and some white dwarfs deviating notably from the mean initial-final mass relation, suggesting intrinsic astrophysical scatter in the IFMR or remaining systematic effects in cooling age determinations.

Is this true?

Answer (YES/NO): NO